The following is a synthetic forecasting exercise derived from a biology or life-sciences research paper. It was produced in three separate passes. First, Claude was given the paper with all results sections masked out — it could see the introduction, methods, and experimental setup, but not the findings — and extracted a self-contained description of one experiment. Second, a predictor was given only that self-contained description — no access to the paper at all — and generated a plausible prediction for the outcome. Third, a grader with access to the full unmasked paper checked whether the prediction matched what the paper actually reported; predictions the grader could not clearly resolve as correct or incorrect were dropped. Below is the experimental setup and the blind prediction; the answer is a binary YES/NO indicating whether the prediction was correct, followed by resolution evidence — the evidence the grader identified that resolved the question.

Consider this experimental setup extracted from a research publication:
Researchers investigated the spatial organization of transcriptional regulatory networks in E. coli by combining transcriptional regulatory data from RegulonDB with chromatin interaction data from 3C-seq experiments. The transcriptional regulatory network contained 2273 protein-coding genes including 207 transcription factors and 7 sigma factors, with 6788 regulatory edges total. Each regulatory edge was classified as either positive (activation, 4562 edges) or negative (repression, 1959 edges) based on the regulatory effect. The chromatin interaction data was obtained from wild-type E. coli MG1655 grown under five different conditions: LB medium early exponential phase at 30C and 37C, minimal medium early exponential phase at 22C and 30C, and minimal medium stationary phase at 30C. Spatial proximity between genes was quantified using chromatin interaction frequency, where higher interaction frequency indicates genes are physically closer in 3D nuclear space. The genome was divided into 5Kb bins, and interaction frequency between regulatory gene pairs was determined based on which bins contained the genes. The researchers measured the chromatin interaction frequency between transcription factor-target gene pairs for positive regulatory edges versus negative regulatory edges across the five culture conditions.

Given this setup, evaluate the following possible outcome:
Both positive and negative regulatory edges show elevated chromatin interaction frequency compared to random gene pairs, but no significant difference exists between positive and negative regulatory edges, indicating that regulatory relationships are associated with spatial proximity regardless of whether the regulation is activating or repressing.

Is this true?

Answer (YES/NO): NO